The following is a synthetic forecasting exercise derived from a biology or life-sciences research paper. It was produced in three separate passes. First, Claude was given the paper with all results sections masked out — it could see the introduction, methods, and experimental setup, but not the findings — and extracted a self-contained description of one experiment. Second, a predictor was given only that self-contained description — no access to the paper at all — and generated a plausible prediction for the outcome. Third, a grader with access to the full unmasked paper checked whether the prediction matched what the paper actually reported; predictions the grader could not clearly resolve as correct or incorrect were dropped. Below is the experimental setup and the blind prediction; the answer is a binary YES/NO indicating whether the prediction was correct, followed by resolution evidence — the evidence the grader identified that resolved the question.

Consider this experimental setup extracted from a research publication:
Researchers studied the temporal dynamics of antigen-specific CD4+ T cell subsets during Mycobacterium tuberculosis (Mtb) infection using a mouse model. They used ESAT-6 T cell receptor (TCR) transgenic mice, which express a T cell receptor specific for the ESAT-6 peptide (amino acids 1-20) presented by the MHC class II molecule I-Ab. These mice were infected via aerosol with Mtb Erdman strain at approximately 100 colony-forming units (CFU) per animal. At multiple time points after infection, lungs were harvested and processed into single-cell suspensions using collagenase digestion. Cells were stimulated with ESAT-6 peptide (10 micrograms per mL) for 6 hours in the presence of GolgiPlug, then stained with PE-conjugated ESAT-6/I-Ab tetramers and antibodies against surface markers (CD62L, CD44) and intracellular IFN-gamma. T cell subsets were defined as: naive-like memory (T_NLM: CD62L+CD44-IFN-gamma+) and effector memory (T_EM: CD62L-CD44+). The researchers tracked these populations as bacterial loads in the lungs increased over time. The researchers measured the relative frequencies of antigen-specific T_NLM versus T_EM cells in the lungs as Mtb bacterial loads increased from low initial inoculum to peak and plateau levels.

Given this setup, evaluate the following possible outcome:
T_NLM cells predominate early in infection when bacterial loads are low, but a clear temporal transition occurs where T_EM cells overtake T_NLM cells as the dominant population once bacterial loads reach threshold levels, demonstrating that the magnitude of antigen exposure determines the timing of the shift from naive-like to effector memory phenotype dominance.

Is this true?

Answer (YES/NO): NO